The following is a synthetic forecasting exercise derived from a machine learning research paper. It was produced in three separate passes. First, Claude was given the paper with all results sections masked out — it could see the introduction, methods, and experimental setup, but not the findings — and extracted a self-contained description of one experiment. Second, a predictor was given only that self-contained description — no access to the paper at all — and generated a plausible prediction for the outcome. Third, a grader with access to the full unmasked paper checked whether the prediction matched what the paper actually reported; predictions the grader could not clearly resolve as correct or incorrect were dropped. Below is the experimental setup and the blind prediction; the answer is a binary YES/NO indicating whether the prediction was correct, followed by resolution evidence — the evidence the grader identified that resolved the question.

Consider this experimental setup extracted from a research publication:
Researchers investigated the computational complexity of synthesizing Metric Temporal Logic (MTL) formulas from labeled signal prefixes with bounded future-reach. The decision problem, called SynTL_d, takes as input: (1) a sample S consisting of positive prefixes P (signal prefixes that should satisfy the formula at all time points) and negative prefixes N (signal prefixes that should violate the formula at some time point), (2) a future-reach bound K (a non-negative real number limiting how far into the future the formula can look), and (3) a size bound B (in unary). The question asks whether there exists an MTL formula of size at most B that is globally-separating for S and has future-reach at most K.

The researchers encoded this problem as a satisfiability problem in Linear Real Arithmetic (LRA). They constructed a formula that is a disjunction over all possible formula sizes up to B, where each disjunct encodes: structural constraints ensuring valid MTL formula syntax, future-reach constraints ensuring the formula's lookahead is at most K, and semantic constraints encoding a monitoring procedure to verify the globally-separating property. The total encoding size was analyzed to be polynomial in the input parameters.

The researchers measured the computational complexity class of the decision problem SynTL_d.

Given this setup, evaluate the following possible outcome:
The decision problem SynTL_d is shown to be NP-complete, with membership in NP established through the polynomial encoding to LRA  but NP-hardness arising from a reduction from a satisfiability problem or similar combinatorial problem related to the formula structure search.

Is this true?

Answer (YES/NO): NO